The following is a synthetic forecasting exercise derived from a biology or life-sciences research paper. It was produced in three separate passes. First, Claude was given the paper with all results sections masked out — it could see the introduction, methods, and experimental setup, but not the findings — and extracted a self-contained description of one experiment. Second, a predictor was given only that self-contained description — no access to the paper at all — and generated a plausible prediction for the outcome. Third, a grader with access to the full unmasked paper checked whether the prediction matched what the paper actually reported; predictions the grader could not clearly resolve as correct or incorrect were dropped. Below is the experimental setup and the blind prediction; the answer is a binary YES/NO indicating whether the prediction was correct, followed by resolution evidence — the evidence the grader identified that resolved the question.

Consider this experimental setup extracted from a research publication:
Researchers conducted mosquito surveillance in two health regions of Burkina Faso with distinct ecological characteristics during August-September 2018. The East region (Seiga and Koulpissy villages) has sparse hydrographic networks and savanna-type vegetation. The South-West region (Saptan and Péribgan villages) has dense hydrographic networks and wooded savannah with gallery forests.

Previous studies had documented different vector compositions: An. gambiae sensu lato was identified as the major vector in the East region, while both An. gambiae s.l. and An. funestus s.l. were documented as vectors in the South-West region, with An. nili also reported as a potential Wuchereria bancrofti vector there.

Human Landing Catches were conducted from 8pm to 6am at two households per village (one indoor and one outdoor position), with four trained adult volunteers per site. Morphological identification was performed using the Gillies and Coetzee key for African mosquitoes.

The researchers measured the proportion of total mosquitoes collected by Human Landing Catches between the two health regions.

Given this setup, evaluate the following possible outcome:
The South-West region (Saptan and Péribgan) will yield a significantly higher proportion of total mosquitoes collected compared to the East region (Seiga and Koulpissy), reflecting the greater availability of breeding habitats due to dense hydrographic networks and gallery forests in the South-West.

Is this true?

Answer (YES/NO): NO